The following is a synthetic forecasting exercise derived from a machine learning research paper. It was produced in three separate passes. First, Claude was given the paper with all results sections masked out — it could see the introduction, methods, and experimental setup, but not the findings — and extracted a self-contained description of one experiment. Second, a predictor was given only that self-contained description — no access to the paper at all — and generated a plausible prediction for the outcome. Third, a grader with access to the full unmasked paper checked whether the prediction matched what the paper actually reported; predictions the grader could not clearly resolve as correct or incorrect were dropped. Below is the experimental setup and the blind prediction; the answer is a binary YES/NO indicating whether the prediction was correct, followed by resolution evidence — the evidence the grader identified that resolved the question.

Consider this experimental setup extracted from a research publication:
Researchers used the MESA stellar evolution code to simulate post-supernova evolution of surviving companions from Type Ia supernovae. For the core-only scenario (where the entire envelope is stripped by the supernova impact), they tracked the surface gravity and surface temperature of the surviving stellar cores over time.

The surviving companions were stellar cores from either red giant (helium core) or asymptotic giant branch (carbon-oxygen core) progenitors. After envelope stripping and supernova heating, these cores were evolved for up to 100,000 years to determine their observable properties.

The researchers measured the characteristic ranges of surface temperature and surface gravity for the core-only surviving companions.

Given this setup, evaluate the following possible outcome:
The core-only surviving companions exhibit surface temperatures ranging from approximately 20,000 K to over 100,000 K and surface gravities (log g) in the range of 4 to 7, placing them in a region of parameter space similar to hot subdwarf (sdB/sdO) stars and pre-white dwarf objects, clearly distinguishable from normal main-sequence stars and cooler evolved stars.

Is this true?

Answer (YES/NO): NO